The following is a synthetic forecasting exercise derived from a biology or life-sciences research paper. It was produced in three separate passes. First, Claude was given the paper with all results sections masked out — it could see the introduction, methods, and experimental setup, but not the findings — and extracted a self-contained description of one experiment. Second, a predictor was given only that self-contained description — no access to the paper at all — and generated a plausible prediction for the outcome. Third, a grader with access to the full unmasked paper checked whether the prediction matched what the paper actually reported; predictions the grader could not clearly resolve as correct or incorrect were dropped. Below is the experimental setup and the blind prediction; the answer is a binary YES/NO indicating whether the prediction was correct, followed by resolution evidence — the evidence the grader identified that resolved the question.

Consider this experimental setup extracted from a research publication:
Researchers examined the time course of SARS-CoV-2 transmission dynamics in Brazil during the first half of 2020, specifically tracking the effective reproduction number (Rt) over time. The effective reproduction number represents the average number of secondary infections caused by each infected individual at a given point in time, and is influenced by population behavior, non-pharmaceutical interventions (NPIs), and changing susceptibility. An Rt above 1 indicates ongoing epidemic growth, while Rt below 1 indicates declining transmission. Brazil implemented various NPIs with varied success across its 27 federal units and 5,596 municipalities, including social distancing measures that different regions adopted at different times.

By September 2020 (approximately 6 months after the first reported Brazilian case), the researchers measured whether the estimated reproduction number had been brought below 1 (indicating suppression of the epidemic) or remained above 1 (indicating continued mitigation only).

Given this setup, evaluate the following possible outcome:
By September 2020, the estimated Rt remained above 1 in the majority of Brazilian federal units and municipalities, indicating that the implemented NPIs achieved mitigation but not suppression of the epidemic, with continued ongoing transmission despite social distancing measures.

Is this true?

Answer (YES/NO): YES